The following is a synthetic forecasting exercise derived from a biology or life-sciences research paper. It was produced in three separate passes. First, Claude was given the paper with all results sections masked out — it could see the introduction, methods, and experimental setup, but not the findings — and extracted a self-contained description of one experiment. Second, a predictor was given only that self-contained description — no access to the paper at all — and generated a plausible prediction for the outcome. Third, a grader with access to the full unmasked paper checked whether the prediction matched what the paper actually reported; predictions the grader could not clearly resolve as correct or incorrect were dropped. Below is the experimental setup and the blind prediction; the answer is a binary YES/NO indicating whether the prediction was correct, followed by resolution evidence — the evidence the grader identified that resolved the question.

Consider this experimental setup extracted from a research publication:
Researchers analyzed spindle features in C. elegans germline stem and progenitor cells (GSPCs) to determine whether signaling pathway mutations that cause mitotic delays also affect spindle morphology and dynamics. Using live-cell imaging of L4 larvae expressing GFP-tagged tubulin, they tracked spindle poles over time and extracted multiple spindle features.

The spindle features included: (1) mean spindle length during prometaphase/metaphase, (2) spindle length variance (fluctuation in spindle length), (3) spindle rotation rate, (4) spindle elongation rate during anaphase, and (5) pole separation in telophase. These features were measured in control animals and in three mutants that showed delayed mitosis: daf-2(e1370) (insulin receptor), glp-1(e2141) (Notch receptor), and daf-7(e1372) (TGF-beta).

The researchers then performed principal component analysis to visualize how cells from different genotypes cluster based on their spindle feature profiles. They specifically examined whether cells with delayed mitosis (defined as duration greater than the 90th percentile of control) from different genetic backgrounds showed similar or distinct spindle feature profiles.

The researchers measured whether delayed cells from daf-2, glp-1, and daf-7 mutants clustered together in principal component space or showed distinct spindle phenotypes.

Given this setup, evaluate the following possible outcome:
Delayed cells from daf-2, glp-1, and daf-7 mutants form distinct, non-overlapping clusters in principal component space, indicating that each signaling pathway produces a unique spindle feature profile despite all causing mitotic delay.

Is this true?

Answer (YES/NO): NO